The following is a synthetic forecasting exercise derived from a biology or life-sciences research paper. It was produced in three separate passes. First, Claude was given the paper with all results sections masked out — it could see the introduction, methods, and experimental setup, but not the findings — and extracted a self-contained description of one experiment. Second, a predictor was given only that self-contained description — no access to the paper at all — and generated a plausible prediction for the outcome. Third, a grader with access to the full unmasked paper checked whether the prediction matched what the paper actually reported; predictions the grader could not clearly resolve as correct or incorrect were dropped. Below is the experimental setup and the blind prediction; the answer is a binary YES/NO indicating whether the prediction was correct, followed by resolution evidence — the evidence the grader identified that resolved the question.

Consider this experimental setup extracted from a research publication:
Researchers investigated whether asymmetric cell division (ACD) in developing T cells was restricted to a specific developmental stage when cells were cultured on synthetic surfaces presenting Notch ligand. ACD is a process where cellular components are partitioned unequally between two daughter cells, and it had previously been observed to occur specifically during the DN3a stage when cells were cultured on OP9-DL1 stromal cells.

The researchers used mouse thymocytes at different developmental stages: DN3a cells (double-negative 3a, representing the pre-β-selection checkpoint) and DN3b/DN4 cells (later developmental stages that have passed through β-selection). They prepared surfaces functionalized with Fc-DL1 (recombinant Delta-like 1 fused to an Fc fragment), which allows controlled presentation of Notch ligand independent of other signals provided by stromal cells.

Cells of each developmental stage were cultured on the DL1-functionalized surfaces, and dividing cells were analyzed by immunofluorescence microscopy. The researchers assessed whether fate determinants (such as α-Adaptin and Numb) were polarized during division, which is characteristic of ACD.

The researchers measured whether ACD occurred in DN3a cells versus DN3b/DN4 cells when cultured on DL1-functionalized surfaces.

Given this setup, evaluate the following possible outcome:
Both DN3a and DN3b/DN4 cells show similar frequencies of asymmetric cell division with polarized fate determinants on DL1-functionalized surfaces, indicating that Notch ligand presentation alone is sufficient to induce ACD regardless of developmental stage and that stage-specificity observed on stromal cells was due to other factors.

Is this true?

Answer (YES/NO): NO